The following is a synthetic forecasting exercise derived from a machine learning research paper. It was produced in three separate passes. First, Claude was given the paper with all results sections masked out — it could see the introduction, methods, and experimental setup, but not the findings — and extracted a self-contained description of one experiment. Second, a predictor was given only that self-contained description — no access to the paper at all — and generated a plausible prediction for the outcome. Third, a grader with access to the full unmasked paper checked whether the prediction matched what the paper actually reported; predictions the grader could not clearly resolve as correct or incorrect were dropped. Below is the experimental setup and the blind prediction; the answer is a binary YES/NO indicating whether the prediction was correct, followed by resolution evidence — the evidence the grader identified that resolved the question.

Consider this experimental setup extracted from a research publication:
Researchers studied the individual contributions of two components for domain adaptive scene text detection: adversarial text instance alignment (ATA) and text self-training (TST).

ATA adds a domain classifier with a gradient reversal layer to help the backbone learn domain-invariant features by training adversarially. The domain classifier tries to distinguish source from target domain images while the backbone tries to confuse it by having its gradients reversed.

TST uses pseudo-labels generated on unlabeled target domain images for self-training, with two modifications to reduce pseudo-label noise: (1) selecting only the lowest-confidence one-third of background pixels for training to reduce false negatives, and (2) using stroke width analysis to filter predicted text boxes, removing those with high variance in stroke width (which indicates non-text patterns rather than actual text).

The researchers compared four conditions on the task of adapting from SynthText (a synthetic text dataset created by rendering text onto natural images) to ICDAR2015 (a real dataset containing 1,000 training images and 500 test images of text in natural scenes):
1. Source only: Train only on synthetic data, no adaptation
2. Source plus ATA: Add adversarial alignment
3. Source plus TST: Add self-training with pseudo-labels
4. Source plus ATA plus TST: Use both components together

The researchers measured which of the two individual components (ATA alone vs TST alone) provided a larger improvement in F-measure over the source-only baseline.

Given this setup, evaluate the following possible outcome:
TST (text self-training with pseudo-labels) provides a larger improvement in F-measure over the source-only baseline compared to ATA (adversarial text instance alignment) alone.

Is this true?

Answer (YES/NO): YES